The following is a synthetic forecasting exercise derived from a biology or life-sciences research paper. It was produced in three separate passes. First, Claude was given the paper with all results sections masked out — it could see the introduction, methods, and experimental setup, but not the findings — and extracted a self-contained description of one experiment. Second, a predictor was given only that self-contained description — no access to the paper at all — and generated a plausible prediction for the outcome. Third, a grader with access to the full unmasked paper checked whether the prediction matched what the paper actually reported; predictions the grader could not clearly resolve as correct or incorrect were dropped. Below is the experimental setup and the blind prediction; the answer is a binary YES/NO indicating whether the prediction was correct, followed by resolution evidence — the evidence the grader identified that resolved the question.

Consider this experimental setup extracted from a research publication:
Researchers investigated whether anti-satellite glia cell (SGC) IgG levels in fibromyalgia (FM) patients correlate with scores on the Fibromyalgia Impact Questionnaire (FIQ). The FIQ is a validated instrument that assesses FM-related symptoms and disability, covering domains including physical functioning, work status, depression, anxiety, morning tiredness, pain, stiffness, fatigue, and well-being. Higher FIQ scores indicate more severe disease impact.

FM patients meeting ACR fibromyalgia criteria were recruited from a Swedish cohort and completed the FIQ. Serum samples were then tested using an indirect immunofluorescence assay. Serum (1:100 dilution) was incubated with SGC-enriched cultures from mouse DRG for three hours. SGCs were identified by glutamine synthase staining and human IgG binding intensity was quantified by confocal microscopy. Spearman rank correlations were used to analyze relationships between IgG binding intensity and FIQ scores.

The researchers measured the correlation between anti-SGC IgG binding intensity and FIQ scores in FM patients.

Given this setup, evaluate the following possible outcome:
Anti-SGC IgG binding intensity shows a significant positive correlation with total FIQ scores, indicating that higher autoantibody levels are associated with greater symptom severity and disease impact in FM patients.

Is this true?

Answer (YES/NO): NO